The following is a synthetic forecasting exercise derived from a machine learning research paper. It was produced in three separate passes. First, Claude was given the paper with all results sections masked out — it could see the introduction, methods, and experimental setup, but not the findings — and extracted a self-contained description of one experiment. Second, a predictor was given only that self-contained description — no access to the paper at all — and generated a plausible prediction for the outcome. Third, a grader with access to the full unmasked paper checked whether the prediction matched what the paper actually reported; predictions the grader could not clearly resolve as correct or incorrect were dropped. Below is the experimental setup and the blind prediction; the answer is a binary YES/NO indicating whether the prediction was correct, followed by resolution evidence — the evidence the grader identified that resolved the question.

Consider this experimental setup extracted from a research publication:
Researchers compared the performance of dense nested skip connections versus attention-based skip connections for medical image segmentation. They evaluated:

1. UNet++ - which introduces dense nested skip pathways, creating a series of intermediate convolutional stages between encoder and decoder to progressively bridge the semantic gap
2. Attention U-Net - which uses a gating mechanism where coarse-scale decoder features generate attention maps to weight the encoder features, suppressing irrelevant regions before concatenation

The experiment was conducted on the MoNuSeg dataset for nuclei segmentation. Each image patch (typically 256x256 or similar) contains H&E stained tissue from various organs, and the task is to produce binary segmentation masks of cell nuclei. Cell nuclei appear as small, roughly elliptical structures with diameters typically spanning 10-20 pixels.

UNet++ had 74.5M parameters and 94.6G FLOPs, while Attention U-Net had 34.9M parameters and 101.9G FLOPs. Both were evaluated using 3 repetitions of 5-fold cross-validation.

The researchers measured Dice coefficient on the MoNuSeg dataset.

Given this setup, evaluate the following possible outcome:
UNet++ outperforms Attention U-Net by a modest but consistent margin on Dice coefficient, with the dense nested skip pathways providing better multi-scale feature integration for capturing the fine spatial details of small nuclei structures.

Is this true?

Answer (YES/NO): NO